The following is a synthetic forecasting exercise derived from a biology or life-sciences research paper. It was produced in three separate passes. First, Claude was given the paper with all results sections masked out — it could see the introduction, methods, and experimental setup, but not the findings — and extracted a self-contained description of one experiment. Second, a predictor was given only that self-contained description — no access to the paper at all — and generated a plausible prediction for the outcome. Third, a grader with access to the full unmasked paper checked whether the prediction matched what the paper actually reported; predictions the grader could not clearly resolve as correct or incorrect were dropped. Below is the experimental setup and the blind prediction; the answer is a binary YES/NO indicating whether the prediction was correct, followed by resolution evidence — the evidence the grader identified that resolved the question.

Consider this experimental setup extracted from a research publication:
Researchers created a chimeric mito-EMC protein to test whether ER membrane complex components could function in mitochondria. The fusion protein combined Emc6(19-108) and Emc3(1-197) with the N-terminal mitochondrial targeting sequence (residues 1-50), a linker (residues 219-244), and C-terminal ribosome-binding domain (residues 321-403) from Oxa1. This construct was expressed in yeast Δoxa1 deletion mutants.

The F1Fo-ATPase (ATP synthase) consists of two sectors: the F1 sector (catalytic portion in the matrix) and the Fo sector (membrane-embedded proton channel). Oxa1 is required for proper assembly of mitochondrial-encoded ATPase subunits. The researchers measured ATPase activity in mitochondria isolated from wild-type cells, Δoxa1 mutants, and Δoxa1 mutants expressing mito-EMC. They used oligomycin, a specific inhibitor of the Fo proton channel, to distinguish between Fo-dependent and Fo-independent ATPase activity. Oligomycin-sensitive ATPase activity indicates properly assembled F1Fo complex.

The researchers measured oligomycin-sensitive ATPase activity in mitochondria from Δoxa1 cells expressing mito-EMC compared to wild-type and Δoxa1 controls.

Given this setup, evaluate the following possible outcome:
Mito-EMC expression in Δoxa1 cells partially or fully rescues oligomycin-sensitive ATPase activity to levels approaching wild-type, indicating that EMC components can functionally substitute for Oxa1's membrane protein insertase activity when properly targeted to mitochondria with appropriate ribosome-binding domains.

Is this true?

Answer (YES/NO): NO